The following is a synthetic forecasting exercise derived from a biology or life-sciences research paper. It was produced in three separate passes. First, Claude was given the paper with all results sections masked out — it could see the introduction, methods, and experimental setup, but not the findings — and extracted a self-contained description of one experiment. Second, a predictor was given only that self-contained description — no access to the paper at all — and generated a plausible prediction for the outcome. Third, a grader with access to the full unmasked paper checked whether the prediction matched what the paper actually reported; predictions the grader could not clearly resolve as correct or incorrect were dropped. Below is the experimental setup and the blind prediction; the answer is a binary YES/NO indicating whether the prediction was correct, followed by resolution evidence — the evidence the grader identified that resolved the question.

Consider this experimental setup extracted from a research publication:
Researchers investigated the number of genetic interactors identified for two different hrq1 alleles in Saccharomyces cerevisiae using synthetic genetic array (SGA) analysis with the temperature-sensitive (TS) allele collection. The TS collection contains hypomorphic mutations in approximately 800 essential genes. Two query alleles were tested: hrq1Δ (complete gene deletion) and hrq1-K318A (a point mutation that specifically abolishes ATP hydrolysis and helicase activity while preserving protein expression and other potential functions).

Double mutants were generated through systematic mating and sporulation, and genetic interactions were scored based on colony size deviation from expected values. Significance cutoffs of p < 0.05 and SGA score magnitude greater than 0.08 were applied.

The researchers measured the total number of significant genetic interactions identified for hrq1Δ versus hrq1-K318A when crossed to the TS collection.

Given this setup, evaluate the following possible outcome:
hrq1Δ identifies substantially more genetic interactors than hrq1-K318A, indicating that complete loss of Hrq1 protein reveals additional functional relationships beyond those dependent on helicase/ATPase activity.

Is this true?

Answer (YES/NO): NO